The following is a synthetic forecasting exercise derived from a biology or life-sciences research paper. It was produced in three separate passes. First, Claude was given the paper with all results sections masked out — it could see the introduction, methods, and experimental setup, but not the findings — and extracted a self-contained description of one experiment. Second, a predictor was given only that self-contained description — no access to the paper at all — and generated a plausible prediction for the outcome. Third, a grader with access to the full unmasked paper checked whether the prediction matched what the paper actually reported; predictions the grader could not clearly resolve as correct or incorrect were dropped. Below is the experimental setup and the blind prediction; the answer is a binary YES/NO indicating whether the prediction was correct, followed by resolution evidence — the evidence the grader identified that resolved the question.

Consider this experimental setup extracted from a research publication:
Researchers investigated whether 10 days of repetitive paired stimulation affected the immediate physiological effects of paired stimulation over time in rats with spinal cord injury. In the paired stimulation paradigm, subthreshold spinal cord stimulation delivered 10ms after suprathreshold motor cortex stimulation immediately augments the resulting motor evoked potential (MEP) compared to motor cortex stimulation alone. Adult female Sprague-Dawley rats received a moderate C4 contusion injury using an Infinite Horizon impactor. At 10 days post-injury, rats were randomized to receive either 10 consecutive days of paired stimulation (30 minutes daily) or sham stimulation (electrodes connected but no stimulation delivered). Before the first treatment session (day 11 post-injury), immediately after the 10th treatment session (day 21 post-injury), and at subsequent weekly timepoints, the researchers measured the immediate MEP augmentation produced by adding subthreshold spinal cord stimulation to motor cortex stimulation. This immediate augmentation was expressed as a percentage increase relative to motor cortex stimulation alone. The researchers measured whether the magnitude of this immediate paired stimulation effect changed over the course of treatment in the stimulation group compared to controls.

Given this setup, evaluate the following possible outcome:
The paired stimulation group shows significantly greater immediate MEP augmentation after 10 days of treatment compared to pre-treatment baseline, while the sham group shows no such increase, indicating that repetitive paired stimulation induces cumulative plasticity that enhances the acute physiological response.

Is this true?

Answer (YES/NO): YES